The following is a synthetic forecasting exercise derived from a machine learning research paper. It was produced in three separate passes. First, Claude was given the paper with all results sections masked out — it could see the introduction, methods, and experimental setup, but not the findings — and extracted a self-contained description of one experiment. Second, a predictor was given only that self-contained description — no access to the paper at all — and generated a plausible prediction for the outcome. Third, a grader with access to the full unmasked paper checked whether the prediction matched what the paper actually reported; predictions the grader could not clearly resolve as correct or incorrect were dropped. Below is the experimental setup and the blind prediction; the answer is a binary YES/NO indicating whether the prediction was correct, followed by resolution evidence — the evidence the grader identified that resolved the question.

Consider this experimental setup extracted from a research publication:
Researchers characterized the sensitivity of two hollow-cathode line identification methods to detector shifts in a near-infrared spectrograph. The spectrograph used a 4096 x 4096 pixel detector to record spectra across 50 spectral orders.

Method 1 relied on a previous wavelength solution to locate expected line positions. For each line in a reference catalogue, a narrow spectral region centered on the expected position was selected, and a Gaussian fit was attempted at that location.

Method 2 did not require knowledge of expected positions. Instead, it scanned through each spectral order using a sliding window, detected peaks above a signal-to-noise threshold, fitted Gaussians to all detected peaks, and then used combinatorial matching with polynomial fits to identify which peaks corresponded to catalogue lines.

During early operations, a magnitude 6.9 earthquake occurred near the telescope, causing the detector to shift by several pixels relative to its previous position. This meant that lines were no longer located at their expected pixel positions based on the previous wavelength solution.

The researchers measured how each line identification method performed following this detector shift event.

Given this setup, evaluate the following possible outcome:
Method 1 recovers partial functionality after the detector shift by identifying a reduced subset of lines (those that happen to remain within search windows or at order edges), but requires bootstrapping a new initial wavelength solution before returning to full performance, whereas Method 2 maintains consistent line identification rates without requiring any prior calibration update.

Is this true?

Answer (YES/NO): NO